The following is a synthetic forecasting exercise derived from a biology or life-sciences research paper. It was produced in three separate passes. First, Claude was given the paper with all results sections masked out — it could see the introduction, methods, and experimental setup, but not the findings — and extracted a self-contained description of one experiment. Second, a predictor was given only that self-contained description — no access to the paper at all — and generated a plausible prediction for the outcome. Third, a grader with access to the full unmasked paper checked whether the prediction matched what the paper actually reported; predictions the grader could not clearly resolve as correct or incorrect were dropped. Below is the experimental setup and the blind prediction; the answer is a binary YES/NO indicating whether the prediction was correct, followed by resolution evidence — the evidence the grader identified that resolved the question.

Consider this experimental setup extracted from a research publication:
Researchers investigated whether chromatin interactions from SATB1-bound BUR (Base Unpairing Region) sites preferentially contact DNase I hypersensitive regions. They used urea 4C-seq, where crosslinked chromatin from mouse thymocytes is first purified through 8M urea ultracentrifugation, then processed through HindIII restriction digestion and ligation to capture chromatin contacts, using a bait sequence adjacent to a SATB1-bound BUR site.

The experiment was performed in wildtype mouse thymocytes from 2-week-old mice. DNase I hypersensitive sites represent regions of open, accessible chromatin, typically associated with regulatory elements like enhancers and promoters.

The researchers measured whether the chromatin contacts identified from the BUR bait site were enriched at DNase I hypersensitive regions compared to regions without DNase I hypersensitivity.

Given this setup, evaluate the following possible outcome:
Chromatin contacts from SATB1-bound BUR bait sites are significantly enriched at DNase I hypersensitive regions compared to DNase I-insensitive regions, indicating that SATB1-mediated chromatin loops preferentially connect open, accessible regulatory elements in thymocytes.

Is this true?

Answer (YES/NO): YES